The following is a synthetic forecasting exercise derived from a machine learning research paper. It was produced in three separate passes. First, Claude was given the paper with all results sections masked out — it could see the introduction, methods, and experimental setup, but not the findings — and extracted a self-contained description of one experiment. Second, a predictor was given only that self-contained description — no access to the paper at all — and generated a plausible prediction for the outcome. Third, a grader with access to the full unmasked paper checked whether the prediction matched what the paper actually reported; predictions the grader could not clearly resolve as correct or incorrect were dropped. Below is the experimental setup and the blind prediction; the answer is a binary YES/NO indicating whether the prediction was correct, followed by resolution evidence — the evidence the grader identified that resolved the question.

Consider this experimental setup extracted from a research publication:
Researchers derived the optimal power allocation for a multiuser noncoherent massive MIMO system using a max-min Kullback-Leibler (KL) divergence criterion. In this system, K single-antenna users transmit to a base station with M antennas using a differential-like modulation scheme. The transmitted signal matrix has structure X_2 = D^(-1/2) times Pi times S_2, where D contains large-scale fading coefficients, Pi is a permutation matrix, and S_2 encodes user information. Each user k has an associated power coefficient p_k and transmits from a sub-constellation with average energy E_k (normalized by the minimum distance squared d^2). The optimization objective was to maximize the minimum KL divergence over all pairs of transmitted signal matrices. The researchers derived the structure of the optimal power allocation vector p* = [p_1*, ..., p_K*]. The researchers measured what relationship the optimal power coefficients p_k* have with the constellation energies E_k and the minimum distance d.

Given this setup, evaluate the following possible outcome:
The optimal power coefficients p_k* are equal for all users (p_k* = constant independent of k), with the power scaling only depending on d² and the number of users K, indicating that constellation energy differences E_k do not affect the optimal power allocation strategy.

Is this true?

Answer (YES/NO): NO